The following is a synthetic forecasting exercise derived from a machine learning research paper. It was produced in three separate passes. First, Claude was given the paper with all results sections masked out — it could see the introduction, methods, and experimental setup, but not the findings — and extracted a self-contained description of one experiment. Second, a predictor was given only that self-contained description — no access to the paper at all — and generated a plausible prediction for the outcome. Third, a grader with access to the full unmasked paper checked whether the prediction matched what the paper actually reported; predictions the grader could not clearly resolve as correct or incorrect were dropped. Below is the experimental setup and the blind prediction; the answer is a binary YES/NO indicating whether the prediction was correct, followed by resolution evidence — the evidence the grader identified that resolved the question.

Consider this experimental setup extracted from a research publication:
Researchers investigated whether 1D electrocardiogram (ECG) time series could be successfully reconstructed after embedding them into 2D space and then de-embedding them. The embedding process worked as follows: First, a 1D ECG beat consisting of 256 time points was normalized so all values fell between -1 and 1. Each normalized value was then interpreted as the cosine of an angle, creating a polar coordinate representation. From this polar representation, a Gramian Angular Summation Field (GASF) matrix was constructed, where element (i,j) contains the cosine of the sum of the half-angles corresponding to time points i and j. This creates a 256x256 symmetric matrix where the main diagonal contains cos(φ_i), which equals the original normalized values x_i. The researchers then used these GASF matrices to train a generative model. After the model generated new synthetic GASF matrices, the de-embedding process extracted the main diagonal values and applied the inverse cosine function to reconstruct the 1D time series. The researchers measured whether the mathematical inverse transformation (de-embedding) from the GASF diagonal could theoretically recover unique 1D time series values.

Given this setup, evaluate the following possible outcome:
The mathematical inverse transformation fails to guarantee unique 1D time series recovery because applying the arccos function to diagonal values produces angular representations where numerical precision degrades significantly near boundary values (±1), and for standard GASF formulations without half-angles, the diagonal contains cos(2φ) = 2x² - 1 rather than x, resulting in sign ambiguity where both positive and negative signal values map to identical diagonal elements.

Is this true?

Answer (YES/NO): NO